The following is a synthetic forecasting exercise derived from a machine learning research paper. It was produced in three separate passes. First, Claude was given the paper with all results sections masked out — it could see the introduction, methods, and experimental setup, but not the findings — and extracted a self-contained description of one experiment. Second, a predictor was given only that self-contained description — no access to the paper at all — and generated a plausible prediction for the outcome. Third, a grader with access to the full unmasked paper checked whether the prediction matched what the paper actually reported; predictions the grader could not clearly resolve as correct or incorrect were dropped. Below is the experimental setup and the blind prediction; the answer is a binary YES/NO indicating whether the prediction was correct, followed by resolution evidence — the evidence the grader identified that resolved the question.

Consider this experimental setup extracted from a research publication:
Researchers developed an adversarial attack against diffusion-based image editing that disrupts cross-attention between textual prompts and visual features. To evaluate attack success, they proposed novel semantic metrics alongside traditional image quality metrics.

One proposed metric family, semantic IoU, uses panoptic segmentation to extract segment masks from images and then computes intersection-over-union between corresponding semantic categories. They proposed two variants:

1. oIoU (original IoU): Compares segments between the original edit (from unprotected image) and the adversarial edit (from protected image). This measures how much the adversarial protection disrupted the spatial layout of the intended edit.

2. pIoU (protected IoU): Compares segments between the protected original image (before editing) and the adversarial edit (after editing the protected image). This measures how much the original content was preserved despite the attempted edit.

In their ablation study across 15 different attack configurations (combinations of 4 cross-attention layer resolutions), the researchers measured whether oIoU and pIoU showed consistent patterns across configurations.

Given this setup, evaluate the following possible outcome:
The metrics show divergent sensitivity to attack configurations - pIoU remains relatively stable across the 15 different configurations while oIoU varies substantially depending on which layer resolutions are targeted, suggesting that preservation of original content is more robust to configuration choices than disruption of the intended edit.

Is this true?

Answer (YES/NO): NO